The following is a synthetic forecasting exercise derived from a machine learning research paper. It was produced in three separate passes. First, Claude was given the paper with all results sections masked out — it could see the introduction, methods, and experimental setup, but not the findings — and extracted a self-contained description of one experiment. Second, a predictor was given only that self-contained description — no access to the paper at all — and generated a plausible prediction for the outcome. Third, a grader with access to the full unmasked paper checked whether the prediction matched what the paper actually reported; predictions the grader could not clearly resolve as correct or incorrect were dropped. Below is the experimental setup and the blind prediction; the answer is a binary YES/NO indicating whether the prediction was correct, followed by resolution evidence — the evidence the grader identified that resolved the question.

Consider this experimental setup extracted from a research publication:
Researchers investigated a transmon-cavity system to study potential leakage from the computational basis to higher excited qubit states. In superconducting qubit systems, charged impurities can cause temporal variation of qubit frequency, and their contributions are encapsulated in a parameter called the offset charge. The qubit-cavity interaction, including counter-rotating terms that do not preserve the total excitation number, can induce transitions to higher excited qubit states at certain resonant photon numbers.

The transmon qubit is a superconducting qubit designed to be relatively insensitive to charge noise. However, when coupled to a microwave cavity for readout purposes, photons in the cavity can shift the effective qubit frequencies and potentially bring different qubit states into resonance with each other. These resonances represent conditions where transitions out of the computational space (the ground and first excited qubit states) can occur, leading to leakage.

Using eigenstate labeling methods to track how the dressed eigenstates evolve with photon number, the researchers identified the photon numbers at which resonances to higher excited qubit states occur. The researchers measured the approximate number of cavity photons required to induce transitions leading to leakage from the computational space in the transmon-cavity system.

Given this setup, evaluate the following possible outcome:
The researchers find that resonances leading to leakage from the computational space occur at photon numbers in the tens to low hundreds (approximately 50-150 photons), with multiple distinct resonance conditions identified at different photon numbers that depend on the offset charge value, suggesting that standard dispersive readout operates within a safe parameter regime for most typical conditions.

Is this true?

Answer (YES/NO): NO